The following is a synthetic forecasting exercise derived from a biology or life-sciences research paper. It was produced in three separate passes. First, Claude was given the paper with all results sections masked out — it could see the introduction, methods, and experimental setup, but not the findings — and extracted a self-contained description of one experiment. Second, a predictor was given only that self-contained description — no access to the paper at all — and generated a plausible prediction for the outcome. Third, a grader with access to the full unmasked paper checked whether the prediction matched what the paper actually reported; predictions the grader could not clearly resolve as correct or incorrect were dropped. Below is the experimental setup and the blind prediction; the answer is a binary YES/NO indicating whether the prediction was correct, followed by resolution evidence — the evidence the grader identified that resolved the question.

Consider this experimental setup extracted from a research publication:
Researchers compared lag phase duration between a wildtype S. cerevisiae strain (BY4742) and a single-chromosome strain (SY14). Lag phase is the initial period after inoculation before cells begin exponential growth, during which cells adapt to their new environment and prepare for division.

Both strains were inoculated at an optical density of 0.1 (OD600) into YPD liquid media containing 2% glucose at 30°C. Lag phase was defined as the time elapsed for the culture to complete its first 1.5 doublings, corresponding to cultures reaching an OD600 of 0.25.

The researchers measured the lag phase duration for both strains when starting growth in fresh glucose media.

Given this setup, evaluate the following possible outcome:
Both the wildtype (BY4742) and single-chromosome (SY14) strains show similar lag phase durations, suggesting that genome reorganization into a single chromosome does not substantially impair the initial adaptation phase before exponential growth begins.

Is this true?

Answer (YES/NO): NO